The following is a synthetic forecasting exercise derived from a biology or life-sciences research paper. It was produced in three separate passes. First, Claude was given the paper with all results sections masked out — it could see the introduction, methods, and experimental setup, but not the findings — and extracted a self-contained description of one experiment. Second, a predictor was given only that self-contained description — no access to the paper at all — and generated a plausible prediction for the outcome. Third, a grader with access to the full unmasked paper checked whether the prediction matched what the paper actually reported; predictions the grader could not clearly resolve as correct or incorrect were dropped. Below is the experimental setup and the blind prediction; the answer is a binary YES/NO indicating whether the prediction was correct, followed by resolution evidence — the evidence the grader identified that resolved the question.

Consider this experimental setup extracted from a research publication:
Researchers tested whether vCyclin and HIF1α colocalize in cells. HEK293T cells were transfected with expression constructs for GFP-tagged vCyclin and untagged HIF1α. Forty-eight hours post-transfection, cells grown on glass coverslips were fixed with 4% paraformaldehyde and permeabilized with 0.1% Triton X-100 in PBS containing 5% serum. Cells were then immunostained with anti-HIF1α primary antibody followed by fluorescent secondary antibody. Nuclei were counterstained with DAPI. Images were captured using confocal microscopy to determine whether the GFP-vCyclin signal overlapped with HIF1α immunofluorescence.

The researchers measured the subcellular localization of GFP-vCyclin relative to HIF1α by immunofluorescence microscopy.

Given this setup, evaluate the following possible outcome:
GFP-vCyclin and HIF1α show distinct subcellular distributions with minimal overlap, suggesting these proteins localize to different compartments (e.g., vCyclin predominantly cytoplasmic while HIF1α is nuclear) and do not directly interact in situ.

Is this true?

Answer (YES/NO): NO